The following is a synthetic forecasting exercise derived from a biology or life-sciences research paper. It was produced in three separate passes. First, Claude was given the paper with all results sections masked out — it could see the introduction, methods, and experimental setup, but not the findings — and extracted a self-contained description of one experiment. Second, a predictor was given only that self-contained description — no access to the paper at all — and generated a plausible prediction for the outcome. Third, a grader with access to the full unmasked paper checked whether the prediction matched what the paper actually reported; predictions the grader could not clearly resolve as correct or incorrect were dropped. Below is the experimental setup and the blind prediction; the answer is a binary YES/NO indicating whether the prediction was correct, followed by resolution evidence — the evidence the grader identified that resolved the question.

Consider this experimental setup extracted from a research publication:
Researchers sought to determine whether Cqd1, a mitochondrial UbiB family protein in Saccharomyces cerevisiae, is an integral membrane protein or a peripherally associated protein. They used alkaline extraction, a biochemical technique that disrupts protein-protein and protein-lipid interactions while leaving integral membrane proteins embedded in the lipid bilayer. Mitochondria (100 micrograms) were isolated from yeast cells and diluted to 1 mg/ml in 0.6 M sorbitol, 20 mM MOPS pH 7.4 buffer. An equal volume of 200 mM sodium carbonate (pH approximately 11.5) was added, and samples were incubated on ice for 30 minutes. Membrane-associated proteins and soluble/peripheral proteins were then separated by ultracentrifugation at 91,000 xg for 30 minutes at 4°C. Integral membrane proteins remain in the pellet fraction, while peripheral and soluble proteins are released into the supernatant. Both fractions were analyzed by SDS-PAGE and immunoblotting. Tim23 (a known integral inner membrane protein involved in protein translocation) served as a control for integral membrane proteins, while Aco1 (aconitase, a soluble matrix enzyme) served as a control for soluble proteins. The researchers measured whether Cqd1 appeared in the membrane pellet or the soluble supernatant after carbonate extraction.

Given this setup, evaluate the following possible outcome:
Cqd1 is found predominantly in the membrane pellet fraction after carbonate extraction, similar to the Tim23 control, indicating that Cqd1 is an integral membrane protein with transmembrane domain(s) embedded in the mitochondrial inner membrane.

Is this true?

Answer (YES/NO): YES